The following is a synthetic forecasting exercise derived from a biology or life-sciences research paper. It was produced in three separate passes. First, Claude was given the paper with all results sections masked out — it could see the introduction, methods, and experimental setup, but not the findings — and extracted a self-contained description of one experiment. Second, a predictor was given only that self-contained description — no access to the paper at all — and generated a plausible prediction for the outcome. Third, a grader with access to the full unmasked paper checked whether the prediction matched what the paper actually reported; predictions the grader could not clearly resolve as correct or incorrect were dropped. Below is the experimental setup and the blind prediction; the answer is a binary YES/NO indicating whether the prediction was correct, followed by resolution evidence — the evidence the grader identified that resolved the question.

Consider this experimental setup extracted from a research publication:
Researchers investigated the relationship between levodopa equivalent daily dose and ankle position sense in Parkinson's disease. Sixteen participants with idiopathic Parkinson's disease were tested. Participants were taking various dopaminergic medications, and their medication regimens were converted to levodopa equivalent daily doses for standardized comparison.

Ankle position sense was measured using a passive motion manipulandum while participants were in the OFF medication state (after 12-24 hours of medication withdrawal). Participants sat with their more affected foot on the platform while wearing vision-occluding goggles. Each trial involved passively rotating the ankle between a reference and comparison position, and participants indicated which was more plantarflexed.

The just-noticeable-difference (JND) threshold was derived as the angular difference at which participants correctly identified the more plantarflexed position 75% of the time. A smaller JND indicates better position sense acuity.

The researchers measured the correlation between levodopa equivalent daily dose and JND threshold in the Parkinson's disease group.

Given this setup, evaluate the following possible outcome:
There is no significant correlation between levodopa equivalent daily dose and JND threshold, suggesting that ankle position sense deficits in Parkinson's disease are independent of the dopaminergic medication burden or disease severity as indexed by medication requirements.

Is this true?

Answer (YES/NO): NO